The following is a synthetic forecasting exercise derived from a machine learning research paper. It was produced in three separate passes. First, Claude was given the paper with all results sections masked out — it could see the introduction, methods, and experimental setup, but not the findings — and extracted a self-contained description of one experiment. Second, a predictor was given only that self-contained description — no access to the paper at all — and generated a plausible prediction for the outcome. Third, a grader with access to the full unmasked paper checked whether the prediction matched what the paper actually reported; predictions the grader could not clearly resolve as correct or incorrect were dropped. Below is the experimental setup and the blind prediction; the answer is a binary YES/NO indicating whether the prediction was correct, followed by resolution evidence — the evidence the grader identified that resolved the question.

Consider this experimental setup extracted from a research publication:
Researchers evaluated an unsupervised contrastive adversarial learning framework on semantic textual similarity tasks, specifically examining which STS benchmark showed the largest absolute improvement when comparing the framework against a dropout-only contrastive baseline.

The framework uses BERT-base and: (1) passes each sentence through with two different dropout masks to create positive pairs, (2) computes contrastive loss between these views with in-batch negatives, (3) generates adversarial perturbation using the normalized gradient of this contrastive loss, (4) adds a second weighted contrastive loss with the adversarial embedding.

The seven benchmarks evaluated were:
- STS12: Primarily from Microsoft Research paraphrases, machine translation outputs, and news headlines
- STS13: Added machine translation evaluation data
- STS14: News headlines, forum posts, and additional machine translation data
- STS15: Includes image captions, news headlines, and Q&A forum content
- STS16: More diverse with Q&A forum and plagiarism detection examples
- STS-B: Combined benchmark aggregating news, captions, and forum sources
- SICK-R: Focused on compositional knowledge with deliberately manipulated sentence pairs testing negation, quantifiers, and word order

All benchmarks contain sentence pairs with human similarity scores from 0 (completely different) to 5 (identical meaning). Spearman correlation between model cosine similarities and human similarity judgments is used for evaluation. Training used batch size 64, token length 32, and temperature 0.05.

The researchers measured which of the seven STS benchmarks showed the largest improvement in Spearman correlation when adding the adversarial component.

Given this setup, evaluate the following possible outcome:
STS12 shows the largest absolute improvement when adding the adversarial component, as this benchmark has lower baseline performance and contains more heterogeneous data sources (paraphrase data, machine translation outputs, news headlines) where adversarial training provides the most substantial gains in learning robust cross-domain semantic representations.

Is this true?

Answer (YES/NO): NO